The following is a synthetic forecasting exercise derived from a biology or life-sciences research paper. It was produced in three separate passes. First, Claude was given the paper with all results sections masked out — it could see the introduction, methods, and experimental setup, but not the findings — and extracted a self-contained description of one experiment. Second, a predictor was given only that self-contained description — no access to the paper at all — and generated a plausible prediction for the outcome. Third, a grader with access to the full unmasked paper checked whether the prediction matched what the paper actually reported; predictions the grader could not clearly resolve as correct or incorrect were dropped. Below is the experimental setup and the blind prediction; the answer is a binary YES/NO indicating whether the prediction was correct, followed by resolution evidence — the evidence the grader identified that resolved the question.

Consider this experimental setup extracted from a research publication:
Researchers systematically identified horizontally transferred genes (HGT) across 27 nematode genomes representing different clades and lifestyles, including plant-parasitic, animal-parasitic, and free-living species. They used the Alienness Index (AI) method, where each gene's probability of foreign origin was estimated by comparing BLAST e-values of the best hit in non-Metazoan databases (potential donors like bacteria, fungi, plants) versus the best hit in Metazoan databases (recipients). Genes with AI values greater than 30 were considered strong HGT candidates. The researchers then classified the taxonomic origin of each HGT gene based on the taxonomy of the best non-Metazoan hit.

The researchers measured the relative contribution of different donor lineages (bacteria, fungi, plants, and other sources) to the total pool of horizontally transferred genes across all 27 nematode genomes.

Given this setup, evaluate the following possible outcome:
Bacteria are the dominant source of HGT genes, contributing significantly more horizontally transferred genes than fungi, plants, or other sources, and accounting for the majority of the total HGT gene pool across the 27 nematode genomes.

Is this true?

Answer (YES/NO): YES